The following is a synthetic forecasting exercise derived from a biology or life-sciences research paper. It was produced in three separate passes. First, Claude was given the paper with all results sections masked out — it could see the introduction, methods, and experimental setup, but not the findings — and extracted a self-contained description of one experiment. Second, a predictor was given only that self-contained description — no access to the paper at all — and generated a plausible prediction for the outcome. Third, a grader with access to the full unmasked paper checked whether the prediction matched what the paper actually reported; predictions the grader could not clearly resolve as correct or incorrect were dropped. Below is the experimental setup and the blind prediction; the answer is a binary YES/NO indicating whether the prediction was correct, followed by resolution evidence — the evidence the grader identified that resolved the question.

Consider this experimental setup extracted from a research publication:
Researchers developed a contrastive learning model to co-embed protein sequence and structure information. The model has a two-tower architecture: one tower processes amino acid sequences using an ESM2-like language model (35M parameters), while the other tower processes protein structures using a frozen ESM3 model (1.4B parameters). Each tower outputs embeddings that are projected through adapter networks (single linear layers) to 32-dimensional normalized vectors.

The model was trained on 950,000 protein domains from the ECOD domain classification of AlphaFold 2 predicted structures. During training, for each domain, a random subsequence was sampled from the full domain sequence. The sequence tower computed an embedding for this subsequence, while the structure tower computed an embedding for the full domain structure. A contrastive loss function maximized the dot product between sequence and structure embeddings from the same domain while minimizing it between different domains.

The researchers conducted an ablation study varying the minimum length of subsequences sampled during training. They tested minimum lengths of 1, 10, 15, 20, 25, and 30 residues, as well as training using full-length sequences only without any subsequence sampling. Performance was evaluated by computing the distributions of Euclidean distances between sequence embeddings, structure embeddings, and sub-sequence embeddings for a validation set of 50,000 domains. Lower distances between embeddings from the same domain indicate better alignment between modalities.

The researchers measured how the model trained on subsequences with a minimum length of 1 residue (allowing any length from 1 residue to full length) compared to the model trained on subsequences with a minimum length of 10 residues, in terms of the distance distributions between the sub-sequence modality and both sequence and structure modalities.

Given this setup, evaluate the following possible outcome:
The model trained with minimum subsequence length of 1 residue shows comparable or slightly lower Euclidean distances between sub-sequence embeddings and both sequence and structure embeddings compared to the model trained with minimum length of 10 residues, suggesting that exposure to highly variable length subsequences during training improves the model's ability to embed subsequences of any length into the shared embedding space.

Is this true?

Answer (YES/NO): NO